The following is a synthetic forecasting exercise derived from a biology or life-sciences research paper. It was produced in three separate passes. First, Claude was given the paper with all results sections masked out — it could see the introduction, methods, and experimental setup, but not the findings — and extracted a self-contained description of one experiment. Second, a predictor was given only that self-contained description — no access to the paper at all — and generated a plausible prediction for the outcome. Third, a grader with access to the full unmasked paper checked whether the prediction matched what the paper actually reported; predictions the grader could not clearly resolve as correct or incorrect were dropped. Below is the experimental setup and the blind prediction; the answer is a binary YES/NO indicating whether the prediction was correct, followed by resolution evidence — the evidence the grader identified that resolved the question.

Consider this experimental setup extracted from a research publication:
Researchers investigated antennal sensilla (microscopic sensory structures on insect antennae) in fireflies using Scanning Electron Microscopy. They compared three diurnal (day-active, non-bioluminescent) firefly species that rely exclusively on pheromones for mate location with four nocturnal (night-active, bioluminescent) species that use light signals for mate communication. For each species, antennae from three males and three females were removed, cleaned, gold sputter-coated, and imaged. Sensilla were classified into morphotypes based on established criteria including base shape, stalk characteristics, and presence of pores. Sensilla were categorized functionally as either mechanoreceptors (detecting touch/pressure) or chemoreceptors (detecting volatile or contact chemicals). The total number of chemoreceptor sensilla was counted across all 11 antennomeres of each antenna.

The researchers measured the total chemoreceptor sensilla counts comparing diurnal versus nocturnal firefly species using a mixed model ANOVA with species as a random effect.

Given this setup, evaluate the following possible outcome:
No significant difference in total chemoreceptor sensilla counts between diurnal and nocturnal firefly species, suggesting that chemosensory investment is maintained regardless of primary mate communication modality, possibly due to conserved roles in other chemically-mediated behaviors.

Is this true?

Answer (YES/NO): YES